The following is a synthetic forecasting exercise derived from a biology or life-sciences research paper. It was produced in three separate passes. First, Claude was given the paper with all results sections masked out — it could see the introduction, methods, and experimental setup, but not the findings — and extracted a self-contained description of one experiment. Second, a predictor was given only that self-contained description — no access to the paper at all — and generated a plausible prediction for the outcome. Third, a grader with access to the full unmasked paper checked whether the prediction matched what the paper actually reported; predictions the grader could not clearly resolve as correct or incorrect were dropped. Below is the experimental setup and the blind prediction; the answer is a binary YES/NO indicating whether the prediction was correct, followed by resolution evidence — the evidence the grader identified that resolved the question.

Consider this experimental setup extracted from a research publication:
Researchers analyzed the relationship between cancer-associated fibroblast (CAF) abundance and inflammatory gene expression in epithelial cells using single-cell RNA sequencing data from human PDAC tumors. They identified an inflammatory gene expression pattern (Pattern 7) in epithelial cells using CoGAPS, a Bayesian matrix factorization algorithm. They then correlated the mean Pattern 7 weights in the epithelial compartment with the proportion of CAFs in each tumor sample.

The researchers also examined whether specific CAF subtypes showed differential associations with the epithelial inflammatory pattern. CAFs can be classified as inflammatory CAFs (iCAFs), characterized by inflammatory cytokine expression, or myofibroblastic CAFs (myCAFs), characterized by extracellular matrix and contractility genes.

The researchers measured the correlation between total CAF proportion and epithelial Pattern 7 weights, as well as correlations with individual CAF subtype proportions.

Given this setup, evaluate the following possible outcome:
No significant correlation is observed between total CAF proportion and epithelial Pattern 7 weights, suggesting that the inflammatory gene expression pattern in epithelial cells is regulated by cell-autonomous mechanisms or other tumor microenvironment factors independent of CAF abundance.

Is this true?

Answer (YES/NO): NO